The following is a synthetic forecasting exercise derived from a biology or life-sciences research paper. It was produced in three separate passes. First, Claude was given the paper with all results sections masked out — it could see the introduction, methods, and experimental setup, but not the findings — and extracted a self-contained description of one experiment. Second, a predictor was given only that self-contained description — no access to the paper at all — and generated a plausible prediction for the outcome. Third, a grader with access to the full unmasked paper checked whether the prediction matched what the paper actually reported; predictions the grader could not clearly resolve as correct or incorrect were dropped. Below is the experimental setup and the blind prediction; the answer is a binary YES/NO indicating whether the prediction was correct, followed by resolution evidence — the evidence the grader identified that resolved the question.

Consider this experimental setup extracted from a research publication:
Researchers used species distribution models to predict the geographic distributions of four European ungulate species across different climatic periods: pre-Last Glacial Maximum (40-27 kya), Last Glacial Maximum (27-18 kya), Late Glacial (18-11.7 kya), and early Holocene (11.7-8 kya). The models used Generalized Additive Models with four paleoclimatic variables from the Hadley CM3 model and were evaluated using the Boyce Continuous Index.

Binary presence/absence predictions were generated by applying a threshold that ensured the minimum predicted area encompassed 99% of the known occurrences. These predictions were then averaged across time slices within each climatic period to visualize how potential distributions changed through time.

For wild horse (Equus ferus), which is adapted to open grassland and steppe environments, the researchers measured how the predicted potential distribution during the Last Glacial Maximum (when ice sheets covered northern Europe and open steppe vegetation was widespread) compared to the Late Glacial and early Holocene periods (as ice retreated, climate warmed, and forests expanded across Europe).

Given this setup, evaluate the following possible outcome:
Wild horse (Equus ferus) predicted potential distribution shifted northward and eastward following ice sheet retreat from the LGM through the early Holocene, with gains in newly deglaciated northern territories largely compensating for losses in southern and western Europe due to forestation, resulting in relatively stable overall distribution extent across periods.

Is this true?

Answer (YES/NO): NO